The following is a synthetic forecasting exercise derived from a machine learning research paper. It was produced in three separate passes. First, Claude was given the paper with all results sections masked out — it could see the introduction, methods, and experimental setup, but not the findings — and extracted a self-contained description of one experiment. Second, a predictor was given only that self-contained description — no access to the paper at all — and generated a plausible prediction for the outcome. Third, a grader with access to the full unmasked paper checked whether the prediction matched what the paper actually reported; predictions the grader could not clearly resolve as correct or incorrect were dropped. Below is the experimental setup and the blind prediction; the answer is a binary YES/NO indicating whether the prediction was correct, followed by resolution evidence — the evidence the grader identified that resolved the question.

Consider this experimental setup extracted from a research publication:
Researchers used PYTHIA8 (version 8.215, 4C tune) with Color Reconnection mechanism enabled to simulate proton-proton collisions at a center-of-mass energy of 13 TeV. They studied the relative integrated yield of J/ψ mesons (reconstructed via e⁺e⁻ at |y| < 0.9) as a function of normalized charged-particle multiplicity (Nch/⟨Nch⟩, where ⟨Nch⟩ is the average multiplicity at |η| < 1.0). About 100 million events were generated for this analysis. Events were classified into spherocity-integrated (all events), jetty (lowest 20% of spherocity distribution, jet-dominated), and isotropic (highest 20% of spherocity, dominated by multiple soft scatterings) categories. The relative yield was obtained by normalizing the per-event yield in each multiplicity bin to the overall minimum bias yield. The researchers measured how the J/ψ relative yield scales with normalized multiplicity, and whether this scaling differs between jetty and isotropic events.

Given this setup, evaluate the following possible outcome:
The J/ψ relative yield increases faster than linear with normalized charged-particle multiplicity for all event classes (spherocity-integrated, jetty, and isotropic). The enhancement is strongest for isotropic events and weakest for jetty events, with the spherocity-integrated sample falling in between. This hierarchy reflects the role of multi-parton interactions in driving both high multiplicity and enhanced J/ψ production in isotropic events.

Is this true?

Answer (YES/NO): NO